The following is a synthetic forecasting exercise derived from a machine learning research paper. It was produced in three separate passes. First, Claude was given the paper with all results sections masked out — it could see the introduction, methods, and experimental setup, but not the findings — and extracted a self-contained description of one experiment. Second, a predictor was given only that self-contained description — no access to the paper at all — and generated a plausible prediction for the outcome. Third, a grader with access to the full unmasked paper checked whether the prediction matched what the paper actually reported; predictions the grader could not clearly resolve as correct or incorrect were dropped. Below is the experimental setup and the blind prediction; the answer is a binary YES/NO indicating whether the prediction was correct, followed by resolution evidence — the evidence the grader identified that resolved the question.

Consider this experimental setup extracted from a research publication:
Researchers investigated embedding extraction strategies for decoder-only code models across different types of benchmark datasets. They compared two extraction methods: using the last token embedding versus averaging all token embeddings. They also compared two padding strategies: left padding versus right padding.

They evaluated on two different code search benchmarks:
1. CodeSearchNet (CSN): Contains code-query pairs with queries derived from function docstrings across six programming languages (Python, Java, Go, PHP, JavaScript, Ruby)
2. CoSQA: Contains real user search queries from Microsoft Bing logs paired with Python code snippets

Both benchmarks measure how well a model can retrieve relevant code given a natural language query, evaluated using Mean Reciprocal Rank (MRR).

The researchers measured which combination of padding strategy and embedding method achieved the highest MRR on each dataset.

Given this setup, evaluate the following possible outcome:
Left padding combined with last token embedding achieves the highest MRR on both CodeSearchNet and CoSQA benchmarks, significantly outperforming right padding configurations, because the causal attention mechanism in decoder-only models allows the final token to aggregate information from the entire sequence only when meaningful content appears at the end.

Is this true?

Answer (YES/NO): NO